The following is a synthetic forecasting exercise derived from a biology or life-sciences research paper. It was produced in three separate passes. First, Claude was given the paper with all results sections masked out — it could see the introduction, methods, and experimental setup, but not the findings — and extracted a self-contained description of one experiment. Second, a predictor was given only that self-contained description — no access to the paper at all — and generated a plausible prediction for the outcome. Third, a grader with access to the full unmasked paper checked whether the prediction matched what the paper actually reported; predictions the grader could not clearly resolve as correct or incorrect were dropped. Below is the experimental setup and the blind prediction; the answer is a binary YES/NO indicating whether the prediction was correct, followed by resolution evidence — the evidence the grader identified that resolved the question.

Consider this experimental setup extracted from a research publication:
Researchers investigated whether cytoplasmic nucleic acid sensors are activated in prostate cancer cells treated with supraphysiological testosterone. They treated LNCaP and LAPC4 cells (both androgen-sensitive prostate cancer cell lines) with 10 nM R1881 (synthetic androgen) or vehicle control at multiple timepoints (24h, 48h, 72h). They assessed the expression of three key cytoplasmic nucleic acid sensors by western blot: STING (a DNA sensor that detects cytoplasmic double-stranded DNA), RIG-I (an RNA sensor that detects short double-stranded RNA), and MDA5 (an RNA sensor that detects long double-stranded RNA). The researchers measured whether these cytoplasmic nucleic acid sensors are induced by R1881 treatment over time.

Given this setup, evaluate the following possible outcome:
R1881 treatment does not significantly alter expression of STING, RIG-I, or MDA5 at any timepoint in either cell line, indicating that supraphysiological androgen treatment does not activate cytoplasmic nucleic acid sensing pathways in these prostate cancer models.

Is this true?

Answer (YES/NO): NO